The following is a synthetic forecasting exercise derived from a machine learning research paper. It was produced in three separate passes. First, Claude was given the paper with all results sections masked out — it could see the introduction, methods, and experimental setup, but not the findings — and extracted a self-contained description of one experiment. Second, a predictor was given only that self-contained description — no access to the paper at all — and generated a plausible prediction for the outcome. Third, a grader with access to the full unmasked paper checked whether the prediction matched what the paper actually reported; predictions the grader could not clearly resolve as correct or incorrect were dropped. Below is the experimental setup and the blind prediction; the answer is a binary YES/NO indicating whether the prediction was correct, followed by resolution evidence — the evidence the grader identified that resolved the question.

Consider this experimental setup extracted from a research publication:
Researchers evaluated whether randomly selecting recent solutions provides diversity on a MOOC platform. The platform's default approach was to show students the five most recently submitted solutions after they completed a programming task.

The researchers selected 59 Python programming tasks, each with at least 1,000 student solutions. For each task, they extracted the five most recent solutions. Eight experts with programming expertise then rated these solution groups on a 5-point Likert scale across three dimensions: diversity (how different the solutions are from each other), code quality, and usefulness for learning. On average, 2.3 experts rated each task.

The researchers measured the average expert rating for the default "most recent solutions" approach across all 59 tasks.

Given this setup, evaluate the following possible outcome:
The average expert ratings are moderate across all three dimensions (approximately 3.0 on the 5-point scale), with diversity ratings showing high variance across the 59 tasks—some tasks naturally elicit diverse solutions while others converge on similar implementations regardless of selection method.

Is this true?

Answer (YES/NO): NO